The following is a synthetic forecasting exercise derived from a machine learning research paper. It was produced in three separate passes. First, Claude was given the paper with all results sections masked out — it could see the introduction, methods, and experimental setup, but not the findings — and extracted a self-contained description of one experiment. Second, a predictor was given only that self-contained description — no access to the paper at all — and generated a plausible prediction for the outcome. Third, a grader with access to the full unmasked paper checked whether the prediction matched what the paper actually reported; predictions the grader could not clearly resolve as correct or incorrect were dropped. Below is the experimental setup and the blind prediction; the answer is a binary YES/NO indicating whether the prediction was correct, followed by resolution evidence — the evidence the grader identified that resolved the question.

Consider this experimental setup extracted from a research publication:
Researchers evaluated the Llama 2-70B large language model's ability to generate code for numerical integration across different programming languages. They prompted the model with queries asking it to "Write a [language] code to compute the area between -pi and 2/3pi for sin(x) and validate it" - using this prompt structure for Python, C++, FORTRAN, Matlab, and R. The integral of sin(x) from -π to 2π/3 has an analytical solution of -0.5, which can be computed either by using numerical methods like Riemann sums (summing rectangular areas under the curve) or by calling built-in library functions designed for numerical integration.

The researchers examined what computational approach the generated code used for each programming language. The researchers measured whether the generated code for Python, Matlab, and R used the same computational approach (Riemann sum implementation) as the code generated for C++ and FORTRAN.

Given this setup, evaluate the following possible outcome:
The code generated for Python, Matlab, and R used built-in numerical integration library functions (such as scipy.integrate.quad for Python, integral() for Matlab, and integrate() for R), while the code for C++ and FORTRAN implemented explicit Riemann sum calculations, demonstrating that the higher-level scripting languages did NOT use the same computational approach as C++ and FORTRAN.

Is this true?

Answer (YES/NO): YES